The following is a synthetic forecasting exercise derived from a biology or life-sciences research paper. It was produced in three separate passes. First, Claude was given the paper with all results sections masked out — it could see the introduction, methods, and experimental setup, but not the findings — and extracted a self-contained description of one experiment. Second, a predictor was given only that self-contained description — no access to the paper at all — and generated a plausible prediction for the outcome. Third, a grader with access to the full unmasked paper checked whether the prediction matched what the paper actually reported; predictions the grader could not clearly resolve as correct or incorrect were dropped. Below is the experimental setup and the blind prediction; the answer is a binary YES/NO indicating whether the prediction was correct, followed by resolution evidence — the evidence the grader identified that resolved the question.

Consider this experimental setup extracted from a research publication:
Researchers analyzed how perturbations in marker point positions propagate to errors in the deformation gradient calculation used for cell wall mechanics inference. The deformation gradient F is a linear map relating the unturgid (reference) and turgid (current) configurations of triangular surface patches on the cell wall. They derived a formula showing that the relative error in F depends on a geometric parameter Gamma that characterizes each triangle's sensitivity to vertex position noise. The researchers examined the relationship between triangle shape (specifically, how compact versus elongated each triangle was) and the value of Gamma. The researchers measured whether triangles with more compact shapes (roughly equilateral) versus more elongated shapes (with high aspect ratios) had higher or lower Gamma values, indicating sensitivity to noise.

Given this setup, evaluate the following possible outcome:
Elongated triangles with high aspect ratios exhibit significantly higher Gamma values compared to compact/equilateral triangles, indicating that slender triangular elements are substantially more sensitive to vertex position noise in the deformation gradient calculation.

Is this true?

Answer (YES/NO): YES